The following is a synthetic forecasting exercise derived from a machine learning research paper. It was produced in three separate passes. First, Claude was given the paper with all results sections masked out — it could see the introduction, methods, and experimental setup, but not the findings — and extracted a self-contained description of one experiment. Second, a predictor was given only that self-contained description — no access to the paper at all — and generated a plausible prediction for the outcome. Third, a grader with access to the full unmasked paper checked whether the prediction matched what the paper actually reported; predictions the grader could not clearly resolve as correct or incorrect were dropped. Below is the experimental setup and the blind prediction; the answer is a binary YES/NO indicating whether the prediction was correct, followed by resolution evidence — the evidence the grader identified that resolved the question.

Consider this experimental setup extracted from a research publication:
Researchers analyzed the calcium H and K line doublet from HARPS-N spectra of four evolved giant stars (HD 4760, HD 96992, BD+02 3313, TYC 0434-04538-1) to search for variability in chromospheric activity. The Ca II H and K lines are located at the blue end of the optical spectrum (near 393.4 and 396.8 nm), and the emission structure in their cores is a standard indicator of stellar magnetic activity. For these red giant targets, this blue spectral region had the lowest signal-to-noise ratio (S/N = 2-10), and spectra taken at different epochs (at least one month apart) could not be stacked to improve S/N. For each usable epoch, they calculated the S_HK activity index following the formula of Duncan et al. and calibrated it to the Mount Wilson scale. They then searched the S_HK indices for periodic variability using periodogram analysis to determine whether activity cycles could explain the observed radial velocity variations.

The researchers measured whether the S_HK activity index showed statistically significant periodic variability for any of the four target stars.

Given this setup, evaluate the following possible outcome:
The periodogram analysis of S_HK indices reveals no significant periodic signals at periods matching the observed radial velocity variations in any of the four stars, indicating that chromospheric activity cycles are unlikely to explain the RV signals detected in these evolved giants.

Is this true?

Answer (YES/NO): YES